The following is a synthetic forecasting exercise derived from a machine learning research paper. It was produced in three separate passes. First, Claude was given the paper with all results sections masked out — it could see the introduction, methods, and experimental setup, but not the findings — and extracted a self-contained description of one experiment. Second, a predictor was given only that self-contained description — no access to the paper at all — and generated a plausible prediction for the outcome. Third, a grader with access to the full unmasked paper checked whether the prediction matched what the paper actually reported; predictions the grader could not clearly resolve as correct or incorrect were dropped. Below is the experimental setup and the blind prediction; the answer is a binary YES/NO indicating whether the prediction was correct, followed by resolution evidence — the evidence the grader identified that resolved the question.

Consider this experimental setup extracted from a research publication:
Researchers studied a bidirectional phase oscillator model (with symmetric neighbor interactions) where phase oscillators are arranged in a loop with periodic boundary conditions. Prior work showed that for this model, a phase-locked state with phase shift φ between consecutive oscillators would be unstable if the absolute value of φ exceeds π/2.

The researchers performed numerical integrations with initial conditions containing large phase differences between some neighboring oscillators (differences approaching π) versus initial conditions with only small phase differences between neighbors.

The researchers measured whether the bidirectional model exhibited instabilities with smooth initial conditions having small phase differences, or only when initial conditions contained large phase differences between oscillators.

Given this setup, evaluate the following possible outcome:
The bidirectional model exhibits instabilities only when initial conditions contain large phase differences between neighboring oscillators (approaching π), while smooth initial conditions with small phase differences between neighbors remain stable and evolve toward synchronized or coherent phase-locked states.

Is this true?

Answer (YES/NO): YES